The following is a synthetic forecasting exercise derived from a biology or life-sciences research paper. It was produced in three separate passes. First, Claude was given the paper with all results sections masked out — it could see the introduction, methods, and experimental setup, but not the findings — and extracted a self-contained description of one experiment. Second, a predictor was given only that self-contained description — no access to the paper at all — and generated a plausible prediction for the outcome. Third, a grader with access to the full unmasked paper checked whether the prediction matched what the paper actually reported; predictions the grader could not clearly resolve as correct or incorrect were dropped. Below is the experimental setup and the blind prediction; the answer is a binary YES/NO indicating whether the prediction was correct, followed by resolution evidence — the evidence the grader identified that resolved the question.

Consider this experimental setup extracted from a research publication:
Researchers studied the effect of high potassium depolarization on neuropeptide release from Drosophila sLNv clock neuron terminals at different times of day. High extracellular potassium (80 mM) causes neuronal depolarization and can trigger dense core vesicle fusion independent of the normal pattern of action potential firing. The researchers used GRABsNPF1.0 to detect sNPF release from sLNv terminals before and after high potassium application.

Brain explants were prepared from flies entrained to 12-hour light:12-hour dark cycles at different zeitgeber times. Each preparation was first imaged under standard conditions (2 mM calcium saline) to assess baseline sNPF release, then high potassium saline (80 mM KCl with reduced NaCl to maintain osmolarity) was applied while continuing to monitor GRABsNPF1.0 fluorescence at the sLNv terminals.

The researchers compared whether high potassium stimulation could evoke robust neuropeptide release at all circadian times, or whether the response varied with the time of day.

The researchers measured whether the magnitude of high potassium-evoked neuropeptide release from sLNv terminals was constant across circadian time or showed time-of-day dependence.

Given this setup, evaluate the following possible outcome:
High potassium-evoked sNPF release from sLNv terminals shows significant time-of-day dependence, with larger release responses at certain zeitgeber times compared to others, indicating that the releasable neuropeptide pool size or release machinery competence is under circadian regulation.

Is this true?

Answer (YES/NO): NO